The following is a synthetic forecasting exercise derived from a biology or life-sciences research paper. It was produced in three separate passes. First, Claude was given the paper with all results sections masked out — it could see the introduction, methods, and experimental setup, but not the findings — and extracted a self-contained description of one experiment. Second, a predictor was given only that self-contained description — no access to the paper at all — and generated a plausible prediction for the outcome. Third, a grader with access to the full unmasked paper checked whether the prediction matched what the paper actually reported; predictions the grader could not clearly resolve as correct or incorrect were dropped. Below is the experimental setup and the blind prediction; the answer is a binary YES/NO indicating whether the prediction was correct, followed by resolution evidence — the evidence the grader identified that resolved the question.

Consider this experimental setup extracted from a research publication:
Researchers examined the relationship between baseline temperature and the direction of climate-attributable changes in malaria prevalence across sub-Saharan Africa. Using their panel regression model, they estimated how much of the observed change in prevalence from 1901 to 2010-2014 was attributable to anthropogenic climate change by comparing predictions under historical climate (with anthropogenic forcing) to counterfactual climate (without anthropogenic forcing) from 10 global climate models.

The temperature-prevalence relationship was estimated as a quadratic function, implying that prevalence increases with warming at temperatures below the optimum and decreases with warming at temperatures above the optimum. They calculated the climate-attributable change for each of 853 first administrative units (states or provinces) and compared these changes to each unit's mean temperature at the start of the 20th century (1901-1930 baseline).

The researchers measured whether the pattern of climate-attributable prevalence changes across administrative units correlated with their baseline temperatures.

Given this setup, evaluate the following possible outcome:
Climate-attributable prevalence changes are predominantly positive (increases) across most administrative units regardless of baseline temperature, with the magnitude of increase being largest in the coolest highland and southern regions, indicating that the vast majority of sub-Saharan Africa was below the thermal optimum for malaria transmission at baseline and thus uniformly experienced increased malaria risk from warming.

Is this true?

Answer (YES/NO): NO